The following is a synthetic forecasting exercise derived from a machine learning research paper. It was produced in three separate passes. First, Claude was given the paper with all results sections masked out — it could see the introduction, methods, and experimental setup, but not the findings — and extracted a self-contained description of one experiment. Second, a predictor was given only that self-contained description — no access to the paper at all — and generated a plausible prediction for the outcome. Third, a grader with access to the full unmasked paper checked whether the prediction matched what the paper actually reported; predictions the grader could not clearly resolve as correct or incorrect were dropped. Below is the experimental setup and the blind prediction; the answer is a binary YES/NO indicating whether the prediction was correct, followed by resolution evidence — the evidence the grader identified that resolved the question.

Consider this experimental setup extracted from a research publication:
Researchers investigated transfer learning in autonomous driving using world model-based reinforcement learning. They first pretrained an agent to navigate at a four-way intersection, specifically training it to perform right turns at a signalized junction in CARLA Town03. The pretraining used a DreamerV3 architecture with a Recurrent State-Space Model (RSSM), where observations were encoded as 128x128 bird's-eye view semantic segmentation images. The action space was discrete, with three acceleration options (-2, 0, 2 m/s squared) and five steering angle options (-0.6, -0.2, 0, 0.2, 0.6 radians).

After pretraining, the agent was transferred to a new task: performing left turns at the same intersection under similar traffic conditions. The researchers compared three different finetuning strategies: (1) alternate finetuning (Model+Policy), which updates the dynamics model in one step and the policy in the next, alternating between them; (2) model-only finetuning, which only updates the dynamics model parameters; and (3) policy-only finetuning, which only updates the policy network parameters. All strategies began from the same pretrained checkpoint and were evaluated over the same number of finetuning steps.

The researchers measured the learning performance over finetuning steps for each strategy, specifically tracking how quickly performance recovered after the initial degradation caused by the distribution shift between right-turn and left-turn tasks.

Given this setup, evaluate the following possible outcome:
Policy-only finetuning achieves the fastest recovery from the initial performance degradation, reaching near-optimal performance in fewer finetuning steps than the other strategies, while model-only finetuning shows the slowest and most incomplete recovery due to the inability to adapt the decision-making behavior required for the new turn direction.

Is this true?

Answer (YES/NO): NO